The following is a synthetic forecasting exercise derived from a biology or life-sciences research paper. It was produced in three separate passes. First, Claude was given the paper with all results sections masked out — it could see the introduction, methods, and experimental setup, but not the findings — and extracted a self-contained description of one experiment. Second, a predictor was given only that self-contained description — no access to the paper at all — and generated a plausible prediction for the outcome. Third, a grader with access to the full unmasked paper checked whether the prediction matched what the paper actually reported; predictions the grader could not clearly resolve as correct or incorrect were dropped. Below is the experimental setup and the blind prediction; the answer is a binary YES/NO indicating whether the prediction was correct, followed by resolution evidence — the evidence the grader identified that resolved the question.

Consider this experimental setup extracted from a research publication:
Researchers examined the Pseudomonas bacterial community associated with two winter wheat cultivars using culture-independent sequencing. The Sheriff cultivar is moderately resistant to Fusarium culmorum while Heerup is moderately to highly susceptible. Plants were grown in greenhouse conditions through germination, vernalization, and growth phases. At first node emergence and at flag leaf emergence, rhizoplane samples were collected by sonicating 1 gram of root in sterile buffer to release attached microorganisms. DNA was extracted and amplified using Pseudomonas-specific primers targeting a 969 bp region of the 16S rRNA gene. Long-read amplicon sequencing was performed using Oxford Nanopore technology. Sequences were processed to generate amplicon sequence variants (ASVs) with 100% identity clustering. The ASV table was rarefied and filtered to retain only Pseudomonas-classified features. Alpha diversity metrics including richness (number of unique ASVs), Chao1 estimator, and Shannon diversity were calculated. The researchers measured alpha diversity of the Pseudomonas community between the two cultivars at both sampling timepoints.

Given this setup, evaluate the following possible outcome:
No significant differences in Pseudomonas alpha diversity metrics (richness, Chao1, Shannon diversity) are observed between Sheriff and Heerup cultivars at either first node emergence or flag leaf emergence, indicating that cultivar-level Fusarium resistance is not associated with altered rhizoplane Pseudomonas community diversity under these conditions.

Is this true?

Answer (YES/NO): NO